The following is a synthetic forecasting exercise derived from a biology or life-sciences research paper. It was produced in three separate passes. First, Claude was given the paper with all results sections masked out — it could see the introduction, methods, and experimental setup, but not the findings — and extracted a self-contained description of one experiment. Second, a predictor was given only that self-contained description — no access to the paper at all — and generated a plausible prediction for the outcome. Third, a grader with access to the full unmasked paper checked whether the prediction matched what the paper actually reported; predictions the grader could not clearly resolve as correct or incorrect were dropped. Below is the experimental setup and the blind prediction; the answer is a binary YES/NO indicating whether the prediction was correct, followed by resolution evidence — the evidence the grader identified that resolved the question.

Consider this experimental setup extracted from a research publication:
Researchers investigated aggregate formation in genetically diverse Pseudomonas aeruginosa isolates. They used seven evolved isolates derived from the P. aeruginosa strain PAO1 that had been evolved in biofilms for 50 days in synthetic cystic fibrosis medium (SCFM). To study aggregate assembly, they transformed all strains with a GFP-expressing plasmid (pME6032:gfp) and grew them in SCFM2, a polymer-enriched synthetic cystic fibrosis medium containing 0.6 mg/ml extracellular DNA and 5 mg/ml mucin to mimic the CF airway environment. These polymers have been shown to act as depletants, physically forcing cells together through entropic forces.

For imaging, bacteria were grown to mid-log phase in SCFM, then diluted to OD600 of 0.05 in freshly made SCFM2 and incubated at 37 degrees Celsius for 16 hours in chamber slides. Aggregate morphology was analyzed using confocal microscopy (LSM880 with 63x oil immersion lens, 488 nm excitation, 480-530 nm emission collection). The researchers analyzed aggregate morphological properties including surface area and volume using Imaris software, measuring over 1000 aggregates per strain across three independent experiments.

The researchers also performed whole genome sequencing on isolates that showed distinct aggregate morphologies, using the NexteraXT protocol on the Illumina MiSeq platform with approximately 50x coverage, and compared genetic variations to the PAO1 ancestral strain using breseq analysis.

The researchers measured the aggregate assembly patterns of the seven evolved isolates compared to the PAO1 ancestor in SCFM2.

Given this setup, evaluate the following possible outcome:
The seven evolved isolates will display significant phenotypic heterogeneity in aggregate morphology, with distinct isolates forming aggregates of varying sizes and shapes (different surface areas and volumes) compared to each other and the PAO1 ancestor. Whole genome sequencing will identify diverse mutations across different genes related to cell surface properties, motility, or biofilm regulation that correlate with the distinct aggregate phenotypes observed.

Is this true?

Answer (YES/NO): NO